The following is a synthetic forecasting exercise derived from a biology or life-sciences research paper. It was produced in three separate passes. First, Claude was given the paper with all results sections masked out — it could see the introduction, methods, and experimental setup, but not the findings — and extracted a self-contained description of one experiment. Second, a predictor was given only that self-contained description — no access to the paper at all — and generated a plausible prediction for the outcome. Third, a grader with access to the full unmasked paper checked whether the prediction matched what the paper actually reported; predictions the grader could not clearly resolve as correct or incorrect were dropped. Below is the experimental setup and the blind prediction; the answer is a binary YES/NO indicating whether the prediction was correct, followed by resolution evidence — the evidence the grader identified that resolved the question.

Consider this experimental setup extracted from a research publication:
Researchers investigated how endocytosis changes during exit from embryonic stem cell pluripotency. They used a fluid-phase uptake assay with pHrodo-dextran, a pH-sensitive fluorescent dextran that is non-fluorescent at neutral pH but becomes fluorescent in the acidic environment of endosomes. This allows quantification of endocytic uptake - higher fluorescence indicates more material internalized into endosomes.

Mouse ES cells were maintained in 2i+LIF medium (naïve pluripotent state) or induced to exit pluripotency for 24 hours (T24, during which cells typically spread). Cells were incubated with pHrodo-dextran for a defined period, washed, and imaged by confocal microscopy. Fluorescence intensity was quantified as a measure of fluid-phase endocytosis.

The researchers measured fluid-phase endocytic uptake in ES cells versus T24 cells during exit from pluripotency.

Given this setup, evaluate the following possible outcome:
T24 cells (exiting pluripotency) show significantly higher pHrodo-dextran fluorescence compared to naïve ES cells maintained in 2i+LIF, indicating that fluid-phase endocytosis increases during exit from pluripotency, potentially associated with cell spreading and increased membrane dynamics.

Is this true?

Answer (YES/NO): YES